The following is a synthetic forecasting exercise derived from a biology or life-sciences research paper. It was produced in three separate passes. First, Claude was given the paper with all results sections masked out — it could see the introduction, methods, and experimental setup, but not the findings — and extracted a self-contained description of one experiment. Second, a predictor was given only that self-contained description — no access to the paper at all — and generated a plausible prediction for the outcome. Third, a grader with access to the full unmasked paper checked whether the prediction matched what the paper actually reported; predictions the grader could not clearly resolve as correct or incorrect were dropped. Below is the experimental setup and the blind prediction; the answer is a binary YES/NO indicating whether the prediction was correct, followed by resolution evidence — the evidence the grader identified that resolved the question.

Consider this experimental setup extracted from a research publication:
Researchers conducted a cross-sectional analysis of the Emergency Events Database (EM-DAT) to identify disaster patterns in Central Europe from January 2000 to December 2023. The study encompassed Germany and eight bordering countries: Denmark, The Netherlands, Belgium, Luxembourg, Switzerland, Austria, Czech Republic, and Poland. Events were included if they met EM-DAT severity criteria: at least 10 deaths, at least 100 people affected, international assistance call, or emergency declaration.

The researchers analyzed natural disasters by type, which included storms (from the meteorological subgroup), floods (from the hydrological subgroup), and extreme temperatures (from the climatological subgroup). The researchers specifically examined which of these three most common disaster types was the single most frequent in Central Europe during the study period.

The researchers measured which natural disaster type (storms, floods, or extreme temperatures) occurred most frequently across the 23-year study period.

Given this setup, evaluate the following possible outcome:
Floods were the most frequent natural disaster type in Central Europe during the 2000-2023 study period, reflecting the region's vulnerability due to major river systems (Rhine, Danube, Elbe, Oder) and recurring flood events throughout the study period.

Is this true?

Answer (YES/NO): NO